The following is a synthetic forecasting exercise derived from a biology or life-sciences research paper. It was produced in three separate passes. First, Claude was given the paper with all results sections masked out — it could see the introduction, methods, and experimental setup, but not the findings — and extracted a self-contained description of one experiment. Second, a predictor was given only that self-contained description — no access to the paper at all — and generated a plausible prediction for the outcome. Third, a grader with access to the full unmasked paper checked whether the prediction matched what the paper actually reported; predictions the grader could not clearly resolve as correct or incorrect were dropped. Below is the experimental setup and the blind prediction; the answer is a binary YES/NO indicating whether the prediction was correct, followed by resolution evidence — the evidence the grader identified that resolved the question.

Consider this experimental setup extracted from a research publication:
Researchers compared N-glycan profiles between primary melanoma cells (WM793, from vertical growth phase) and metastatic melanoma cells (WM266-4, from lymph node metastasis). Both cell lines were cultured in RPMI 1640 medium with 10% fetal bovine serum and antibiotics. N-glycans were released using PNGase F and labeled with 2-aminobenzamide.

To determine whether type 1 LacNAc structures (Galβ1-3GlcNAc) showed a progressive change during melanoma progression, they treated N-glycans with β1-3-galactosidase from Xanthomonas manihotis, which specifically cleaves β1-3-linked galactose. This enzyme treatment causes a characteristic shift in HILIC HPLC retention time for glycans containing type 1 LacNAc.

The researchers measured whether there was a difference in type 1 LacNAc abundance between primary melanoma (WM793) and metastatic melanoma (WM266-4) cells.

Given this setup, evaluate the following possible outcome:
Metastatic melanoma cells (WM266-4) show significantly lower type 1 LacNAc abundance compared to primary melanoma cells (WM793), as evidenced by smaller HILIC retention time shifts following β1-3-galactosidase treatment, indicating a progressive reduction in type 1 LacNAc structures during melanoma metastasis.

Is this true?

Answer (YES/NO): NO